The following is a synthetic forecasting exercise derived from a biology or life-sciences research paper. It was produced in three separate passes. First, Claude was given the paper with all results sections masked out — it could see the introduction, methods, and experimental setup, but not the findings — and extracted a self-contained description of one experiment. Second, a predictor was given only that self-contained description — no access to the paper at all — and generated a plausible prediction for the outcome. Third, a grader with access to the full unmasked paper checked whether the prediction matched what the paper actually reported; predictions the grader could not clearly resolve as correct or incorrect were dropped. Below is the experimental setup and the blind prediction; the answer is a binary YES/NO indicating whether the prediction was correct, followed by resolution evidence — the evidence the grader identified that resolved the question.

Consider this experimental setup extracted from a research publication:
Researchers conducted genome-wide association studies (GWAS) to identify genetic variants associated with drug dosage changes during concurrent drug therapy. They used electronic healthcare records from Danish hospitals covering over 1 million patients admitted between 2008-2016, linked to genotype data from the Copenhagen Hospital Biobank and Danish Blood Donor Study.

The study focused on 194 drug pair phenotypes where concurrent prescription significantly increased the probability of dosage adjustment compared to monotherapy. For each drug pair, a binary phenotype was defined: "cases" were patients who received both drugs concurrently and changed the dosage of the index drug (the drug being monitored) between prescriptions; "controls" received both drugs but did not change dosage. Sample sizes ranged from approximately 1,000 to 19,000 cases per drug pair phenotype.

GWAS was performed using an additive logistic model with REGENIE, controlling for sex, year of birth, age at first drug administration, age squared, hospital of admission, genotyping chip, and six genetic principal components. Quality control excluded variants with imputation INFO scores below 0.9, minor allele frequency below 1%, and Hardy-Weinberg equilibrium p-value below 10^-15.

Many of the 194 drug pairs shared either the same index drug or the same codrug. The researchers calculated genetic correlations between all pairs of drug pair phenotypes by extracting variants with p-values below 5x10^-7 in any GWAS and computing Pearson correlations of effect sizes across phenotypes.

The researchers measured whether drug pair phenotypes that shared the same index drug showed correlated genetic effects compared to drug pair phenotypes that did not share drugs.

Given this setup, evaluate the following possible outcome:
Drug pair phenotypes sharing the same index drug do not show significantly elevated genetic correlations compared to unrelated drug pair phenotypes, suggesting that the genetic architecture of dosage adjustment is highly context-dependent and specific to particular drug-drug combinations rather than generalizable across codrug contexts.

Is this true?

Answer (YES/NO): NO